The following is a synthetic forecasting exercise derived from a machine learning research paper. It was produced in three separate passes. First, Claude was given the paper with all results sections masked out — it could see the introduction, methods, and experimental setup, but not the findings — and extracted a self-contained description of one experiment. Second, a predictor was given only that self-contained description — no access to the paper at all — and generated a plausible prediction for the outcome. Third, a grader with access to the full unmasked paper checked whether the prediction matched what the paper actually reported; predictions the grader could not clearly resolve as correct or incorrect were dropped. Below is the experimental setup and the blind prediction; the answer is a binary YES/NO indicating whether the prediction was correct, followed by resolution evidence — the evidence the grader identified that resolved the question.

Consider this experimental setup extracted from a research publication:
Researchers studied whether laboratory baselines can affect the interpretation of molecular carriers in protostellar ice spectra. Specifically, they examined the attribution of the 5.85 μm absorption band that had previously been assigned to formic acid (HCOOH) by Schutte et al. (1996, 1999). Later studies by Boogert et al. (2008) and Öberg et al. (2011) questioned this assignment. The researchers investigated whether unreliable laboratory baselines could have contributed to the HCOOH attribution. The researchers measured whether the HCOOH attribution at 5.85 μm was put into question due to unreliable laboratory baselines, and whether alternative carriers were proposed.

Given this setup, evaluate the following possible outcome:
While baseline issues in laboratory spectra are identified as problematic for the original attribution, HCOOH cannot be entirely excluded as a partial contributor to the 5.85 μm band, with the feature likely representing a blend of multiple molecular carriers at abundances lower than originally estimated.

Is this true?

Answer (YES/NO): NO